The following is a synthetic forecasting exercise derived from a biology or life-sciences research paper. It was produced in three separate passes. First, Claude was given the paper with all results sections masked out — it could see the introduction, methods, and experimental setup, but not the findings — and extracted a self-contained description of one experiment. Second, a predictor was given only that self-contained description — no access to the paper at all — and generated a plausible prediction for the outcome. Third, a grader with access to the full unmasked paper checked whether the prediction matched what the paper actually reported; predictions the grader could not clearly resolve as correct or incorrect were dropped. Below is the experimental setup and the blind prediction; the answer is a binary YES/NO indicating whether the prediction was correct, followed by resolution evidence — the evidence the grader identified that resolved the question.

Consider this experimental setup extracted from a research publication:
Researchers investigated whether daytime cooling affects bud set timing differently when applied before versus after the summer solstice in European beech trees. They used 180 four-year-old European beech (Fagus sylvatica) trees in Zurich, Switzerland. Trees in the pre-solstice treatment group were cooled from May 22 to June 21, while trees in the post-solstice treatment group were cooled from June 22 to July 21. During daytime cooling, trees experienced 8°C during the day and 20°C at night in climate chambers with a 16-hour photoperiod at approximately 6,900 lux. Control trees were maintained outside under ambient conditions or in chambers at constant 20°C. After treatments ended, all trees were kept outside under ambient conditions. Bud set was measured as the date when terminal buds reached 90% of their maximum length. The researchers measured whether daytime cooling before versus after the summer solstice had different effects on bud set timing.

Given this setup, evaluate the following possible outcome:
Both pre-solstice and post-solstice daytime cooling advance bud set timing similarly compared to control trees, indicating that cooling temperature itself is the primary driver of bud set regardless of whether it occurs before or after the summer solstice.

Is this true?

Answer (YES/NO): NO